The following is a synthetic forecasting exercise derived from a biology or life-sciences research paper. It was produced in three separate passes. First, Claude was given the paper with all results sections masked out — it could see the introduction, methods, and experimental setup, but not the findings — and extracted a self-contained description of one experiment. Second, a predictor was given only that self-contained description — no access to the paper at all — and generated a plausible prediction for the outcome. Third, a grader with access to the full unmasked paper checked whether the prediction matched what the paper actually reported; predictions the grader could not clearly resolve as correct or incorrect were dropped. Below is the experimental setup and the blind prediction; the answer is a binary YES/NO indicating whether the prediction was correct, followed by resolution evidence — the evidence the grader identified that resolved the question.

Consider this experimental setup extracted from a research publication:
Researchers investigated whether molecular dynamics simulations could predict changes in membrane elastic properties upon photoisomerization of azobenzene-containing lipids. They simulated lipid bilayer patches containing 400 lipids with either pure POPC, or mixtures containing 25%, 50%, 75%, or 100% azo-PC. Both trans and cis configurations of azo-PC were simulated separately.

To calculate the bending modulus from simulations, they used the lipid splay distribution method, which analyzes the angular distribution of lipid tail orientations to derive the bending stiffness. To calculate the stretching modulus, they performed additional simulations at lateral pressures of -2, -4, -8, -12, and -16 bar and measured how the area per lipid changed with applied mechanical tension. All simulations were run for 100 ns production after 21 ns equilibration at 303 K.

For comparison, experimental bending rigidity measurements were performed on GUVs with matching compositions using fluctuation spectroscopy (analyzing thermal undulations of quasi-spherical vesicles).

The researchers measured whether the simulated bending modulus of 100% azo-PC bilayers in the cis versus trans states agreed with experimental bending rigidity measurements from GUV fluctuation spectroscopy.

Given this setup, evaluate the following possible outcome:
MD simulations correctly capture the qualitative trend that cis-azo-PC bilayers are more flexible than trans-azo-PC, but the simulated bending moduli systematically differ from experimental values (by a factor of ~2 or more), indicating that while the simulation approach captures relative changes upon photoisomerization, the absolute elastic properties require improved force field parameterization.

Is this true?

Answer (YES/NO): NO